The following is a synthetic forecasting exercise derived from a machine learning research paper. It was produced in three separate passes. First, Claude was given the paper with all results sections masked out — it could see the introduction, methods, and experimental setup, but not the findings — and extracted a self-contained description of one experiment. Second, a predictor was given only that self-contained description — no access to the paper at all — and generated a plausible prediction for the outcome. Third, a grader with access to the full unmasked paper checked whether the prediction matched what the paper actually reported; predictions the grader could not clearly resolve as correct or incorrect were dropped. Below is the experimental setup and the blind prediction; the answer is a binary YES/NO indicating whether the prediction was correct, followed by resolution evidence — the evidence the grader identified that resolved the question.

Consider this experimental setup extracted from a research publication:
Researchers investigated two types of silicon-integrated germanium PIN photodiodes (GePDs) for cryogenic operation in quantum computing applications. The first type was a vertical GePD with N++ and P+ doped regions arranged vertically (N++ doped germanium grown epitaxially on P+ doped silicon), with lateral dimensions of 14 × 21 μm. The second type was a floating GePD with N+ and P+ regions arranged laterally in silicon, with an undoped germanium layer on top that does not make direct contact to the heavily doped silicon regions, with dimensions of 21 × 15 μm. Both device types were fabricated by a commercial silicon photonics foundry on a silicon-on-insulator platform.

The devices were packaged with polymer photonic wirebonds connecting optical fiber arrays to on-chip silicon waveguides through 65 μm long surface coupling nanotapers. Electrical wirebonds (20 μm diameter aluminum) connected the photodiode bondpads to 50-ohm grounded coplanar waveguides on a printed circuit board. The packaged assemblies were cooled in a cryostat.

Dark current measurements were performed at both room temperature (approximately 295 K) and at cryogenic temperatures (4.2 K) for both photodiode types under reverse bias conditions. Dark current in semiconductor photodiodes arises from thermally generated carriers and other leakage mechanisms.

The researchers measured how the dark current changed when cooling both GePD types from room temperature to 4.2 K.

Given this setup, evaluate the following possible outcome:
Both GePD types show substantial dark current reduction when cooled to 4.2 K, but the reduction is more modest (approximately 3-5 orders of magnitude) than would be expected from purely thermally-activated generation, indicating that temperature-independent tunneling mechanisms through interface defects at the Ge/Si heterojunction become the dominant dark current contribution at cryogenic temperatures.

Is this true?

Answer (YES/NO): NO